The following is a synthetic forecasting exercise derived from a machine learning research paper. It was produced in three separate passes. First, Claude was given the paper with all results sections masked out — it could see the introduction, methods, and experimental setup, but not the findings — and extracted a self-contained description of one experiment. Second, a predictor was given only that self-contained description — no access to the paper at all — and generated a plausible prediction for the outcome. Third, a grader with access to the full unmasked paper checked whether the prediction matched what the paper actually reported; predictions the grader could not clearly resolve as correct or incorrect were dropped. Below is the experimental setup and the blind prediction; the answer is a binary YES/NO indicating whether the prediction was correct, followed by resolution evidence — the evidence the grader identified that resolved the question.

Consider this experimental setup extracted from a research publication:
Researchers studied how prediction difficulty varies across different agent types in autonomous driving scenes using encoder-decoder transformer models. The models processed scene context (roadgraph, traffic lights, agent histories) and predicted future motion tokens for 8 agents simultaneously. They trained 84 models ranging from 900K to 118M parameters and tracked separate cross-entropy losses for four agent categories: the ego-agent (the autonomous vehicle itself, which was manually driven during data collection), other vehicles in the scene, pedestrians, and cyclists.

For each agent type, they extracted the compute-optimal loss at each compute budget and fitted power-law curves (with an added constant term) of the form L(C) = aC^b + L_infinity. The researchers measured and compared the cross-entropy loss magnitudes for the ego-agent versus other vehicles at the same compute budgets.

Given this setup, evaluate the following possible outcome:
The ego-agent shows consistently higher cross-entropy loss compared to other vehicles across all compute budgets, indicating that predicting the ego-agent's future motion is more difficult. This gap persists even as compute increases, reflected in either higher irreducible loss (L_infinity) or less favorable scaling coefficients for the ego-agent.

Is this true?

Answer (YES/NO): NO